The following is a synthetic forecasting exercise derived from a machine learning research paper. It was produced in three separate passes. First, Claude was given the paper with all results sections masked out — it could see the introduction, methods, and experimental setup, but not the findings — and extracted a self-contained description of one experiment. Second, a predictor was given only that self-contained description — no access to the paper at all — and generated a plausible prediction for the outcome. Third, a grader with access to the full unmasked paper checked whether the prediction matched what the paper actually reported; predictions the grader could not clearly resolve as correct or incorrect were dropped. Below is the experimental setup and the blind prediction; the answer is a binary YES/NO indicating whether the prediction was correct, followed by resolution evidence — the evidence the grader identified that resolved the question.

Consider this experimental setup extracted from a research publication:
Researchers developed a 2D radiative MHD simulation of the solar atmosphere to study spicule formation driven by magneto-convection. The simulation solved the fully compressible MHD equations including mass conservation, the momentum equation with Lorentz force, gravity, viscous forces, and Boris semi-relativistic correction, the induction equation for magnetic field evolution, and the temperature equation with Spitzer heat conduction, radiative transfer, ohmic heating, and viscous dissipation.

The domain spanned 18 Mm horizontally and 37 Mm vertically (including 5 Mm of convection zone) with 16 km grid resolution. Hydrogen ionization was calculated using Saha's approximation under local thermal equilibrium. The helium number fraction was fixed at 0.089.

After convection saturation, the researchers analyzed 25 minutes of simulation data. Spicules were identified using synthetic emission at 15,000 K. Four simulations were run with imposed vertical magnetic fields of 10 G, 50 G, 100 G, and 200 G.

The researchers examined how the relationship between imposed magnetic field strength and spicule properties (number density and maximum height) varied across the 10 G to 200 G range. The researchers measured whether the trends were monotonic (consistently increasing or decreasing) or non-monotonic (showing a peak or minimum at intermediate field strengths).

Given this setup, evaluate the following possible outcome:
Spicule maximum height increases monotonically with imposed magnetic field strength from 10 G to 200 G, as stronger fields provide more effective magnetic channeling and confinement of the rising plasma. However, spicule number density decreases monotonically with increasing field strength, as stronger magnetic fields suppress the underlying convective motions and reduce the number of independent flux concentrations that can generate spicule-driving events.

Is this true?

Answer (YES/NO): NO